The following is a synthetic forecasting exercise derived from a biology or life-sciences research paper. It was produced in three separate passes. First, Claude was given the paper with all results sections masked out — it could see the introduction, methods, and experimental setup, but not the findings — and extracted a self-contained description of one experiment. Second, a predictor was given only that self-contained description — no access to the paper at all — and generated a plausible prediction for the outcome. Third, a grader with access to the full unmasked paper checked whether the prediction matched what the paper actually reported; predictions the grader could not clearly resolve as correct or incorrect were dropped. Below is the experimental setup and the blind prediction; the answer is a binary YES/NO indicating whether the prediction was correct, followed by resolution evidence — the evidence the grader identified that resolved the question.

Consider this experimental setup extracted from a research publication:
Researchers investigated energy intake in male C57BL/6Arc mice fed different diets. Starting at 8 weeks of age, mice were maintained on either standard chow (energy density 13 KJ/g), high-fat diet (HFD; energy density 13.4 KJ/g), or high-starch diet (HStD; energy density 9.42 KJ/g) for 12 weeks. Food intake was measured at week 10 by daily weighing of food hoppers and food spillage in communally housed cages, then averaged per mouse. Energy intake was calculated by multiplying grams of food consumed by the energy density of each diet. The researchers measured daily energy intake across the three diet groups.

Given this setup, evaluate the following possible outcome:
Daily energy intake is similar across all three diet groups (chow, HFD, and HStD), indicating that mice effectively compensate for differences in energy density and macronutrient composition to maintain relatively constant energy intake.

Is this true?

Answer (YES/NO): NO